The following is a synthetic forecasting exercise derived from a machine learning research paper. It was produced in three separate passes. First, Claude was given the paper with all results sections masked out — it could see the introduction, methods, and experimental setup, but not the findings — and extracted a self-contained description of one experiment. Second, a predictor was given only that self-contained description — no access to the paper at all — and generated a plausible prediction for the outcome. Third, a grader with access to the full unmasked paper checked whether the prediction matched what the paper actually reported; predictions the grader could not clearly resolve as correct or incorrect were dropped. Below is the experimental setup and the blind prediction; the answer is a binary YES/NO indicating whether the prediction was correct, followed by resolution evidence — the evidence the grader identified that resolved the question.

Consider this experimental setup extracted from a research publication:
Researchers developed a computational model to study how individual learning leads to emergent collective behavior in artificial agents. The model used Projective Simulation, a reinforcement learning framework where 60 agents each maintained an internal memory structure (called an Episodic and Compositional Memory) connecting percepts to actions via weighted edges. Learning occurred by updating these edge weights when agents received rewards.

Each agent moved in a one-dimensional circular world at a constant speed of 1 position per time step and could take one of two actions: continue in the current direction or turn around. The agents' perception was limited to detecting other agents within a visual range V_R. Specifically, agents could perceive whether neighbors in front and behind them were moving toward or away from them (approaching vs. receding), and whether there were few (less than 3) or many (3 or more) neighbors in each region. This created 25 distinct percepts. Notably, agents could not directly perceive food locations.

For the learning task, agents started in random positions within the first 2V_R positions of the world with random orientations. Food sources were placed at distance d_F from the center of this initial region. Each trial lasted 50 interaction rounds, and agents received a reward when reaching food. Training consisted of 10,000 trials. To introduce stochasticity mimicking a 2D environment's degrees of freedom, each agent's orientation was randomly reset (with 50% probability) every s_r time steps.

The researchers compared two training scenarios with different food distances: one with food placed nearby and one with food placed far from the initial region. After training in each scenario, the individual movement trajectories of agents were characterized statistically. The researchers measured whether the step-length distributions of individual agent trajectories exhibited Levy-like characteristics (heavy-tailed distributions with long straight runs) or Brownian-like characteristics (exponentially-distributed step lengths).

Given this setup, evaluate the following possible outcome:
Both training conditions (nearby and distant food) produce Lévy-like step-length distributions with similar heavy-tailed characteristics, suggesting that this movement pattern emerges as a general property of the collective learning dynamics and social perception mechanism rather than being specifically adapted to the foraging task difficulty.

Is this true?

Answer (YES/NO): NO